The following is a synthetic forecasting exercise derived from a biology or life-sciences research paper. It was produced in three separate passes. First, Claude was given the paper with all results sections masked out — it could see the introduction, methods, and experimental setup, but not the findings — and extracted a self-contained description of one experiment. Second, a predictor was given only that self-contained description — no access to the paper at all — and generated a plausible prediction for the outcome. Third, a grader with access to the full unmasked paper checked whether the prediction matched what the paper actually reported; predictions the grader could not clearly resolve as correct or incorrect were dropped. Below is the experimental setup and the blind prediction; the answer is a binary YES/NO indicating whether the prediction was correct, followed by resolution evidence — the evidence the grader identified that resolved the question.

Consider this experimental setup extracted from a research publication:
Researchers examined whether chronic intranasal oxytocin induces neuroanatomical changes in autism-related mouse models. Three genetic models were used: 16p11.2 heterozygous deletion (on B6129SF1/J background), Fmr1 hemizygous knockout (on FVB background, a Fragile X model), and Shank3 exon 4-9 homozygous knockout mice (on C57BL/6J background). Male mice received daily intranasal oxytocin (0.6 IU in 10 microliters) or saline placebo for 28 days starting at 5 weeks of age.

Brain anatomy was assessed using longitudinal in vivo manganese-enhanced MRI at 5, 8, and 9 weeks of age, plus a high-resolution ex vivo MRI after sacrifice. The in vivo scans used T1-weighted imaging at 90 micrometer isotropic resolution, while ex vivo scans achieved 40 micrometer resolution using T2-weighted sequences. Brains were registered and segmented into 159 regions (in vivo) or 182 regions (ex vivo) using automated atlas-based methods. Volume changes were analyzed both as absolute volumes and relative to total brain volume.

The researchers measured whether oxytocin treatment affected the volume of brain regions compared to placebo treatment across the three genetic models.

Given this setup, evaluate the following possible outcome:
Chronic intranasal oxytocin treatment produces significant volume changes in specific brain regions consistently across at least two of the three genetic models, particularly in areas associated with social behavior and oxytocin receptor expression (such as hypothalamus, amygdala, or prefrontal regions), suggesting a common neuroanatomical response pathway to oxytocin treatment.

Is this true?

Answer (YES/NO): NO